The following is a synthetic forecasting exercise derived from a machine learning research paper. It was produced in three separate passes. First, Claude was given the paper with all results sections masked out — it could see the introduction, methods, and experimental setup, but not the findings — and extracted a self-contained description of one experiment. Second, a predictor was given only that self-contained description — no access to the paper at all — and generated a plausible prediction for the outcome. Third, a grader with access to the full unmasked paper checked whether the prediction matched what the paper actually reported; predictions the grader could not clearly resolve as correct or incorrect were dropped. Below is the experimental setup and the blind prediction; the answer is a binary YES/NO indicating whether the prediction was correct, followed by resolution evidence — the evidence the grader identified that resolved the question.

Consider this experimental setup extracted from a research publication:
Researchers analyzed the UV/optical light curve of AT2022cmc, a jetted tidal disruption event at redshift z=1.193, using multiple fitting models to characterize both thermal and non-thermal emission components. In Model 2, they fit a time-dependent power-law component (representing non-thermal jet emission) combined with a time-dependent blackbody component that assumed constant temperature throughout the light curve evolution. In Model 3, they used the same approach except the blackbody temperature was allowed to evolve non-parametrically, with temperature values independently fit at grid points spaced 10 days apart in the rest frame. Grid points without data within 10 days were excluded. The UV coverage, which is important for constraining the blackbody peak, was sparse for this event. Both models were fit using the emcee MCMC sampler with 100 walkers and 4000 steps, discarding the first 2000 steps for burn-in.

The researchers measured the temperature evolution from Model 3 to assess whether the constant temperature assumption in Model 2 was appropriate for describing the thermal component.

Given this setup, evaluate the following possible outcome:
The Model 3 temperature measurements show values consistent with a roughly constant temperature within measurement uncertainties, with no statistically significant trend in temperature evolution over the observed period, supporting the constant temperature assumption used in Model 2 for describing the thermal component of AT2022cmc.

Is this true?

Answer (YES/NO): NO